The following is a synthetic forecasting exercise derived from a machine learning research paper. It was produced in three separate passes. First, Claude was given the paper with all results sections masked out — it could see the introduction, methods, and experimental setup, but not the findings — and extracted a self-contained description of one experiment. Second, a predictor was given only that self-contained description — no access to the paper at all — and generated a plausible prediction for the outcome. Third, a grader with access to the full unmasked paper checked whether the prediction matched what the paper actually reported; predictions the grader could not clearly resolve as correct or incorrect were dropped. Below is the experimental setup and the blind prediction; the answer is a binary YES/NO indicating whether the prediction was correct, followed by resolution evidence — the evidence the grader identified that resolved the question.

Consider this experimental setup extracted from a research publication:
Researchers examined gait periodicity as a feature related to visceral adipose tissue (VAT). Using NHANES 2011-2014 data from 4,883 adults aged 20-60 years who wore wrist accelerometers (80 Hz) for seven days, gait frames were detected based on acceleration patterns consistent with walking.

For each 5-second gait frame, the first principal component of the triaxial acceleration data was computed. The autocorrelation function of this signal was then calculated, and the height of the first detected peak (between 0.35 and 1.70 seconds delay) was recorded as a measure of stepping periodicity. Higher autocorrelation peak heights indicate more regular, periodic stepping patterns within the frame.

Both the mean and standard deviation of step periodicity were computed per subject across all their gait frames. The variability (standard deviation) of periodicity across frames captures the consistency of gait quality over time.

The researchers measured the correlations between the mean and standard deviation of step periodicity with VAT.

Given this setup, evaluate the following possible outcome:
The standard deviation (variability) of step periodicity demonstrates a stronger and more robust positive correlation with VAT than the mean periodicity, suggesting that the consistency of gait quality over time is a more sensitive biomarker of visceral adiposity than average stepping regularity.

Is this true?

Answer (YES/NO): NO